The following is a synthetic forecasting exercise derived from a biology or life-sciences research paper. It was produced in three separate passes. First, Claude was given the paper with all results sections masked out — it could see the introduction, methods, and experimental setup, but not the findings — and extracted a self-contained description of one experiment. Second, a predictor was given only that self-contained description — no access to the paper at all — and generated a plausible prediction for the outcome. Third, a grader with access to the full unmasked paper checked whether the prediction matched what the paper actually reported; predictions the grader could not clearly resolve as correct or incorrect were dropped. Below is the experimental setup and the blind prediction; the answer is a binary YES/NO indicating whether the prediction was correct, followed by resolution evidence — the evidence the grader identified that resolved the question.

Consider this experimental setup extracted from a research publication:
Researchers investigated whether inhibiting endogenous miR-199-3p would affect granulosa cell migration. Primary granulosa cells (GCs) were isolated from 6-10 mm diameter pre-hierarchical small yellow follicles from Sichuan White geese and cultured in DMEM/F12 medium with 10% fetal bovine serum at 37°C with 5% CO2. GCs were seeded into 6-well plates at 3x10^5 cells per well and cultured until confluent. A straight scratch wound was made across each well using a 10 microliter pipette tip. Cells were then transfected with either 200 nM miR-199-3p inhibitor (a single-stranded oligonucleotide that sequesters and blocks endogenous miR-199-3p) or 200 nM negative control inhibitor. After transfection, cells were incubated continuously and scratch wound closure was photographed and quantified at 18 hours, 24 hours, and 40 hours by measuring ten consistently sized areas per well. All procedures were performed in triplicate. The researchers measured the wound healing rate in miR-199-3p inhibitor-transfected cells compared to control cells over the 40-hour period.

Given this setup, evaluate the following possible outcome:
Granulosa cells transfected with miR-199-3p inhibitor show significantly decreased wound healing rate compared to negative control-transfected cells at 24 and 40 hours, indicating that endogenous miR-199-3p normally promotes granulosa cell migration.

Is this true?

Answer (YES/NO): NO